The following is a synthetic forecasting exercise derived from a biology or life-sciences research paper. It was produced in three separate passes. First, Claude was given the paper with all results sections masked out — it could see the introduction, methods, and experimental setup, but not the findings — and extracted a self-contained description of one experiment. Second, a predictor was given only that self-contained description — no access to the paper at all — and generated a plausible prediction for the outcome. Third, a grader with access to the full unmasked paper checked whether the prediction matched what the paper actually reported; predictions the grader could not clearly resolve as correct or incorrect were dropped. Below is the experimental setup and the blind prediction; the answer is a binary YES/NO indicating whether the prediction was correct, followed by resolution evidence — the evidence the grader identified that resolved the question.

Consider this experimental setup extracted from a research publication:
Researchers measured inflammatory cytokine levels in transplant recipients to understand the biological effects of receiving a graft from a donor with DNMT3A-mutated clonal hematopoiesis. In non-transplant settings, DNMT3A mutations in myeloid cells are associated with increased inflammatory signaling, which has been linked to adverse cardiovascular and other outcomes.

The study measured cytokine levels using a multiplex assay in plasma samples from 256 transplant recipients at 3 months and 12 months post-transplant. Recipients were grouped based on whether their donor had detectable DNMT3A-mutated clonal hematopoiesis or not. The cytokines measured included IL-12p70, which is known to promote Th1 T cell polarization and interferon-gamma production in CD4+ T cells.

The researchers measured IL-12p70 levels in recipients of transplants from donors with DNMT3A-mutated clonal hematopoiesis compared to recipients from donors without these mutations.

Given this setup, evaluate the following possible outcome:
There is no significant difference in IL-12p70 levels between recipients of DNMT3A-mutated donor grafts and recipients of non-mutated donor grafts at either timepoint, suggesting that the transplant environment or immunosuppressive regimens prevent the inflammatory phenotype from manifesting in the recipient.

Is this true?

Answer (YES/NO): NO